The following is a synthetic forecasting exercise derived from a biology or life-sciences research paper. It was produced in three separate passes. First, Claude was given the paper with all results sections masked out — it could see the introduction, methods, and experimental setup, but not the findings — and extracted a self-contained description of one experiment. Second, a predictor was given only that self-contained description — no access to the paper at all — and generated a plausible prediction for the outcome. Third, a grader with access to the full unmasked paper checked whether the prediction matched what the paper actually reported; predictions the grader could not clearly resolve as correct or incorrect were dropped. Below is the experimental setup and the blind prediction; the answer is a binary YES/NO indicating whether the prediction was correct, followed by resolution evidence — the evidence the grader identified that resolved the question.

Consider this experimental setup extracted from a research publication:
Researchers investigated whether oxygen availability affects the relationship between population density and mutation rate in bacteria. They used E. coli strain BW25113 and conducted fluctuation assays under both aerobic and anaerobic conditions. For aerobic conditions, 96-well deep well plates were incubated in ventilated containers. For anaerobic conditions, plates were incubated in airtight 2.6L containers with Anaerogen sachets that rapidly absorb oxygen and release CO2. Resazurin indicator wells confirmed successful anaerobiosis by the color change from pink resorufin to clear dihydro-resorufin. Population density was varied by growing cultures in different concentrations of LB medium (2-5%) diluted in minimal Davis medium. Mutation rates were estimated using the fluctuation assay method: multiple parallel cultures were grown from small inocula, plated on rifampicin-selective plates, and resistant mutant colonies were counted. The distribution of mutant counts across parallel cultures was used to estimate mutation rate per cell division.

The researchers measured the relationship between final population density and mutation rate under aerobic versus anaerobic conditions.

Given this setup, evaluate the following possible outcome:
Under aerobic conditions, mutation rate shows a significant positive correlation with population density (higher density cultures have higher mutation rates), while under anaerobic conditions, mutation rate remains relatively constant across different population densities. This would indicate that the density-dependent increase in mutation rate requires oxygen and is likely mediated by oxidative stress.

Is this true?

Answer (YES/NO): NO